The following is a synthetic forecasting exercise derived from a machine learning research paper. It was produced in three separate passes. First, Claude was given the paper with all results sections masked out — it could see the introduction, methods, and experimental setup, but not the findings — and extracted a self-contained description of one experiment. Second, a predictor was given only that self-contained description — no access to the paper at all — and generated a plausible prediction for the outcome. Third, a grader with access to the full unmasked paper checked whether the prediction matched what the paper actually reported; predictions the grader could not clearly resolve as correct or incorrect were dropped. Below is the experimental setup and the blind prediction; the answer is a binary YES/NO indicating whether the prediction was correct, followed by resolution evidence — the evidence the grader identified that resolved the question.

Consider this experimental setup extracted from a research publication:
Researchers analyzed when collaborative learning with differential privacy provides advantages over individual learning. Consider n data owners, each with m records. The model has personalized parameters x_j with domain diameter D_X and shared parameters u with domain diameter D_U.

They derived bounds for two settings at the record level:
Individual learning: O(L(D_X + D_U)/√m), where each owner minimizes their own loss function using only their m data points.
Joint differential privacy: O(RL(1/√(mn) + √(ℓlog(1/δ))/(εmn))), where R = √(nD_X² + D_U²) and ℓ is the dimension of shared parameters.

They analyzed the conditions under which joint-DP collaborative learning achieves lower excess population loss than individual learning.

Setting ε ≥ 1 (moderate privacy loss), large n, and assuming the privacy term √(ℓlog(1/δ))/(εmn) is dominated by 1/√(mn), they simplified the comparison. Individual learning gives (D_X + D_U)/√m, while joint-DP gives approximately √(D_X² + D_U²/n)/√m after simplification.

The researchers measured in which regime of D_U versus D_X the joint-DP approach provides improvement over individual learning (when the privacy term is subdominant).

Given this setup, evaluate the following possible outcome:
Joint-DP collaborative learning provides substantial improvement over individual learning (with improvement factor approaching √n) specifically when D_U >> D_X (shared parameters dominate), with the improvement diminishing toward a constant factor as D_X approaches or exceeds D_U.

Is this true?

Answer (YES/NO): YES